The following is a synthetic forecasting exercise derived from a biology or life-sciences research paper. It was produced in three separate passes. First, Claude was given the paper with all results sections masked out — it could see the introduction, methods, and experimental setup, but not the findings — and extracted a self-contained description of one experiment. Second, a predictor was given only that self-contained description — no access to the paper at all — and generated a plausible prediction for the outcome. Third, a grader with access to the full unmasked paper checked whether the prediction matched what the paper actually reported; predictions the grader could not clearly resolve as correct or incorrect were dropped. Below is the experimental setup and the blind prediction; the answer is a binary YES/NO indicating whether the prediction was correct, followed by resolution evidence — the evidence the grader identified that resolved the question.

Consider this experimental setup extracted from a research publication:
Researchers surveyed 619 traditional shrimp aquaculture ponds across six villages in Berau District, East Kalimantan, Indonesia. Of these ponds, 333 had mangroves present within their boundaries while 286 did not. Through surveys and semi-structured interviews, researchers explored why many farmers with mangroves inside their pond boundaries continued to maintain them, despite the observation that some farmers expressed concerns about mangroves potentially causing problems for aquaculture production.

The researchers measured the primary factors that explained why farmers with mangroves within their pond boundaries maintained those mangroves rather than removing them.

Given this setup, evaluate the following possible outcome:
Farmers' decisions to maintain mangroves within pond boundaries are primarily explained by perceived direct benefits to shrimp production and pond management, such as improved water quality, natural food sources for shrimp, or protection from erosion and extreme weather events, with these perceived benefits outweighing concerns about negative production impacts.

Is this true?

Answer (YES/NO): NO